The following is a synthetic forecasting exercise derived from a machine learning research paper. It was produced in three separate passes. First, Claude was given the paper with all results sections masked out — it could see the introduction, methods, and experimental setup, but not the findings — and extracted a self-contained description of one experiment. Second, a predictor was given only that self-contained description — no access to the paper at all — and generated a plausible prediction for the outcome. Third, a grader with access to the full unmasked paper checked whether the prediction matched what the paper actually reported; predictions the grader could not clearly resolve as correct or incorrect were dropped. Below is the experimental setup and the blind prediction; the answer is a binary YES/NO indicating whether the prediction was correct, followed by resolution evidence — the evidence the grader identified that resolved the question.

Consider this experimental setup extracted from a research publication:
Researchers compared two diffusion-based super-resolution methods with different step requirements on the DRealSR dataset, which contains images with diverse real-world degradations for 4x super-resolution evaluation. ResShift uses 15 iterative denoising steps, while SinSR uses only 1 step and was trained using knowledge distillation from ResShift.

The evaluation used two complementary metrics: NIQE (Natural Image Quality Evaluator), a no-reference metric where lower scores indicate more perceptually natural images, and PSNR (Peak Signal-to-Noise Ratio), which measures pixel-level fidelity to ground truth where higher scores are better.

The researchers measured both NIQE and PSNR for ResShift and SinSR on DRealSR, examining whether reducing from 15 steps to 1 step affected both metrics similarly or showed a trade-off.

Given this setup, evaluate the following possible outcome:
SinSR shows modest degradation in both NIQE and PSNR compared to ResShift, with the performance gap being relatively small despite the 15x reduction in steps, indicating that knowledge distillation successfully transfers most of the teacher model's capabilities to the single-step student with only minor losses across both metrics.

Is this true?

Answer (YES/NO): NO